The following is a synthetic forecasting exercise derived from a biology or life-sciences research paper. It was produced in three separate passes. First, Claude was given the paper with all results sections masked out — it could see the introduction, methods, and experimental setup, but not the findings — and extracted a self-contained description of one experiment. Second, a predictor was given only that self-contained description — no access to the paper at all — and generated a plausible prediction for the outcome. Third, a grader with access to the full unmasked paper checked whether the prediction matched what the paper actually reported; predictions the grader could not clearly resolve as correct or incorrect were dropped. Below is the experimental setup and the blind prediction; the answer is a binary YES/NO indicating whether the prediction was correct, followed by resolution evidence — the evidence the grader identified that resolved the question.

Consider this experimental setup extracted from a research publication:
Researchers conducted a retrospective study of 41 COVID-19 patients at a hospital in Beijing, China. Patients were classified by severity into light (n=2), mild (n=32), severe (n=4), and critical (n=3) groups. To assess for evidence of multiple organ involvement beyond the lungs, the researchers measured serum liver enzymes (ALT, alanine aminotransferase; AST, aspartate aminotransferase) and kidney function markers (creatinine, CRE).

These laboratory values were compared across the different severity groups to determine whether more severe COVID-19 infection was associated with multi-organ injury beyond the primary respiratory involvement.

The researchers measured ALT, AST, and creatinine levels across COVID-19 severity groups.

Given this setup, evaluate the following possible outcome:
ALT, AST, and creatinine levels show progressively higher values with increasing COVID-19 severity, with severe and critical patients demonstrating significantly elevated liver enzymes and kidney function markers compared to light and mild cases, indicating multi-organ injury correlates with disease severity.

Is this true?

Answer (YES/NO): YES